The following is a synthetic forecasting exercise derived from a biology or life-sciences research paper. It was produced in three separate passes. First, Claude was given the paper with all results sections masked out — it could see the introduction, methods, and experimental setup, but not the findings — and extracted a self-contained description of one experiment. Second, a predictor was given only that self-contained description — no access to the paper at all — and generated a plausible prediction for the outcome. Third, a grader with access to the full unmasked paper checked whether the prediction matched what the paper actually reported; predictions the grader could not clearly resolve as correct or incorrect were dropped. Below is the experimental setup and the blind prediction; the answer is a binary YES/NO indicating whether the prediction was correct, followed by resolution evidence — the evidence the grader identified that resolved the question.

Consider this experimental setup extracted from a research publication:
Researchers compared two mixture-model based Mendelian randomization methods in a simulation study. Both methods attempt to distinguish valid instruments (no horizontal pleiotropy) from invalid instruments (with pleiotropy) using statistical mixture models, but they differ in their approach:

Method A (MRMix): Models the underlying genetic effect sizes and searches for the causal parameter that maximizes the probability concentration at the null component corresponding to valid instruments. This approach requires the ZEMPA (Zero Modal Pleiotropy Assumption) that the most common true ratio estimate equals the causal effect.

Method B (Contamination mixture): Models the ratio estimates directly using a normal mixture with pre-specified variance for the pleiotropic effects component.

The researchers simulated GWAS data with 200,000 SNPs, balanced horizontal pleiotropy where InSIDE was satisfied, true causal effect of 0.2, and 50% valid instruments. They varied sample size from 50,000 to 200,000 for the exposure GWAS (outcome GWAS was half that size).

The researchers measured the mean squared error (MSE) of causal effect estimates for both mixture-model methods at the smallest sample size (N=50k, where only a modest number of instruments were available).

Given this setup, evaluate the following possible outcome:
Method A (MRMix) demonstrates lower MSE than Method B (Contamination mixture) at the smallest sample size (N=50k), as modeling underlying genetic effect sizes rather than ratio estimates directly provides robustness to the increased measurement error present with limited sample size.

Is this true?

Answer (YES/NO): NO